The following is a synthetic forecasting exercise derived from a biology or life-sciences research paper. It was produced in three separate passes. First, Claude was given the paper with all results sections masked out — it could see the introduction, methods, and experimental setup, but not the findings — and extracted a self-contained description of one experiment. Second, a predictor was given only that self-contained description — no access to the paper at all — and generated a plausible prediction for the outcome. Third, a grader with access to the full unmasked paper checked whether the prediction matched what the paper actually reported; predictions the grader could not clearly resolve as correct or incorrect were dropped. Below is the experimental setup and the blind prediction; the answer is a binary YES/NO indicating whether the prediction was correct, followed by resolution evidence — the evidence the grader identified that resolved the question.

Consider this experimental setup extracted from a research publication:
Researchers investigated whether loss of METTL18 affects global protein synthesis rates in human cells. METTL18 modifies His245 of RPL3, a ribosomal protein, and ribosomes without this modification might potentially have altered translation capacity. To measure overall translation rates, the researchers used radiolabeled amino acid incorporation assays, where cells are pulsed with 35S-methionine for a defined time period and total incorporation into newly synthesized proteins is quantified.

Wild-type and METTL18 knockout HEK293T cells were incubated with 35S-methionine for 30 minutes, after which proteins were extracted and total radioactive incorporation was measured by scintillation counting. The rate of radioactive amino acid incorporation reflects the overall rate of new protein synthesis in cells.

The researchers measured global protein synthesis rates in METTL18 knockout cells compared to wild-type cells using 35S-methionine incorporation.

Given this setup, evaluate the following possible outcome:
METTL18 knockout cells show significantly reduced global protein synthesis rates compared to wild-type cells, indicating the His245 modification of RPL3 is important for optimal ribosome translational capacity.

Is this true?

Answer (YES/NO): NO